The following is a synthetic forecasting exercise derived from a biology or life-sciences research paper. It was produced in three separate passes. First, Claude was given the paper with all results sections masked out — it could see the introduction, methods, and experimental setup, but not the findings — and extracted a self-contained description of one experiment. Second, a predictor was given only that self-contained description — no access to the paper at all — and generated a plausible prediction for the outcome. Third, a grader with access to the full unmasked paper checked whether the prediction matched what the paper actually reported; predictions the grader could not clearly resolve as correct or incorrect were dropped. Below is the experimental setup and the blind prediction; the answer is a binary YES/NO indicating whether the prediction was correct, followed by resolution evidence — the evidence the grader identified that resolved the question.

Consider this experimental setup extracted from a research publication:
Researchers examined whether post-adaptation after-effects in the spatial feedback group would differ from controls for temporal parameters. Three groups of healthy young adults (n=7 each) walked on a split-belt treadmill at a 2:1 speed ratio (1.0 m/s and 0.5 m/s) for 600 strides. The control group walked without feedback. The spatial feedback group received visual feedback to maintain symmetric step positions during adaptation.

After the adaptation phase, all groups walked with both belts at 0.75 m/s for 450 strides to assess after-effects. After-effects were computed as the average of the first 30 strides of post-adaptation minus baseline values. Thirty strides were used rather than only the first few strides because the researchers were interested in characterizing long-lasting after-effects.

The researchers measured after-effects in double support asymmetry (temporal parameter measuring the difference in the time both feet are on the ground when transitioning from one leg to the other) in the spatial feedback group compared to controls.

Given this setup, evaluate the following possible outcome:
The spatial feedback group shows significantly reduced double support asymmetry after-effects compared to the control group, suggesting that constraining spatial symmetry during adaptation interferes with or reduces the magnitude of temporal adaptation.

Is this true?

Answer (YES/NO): NO